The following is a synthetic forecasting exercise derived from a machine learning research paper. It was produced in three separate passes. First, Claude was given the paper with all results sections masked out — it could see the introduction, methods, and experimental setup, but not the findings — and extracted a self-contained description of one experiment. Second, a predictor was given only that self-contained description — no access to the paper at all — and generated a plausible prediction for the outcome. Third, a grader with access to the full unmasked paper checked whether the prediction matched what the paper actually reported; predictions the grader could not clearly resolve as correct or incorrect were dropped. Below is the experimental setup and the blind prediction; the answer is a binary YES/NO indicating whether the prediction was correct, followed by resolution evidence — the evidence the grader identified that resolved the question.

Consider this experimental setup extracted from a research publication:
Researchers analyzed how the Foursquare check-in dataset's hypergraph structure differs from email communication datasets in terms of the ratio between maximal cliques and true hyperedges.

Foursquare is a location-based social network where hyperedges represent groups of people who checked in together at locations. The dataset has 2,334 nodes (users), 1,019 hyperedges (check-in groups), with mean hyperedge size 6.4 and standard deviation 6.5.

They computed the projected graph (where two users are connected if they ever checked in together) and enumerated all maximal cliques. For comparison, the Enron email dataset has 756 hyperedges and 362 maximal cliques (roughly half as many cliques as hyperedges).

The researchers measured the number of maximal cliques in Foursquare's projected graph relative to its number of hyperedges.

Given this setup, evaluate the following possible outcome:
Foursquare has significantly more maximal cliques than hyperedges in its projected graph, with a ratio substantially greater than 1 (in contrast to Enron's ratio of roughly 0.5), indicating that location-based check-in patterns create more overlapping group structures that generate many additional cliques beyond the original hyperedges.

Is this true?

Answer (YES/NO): YES